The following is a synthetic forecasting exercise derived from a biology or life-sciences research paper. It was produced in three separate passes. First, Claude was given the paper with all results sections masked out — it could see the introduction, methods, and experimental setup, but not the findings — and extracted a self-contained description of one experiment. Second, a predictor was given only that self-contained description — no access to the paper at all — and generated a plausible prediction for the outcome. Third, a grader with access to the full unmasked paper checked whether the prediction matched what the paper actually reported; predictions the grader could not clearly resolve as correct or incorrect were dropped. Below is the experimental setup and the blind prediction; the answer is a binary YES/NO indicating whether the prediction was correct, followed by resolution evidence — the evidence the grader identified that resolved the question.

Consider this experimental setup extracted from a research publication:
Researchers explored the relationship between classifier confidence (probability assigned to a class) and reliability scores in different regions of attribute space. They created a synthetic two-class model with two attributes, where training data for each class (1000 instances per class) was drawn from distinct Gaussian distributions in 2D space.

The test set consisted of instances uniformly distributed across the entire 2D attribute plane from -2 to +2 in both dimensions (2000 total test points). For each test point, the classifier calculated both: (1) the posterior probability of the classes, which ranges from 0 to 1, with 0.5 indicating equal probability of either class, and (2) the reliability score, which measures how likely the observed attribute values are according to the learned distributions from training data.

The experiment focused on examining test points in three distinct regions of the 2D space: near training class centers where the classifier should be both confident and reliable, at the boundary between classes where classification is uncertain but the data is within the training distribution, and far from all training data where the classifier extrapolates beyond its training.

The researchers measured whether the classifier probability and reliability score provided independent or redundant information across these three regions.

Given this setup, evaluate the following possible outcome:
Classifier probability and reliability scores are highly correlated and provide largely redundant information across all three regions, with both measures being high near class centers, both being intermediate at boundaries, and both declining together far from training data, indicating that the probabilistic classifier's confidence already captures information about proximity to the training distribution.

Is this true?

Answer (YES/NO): NO